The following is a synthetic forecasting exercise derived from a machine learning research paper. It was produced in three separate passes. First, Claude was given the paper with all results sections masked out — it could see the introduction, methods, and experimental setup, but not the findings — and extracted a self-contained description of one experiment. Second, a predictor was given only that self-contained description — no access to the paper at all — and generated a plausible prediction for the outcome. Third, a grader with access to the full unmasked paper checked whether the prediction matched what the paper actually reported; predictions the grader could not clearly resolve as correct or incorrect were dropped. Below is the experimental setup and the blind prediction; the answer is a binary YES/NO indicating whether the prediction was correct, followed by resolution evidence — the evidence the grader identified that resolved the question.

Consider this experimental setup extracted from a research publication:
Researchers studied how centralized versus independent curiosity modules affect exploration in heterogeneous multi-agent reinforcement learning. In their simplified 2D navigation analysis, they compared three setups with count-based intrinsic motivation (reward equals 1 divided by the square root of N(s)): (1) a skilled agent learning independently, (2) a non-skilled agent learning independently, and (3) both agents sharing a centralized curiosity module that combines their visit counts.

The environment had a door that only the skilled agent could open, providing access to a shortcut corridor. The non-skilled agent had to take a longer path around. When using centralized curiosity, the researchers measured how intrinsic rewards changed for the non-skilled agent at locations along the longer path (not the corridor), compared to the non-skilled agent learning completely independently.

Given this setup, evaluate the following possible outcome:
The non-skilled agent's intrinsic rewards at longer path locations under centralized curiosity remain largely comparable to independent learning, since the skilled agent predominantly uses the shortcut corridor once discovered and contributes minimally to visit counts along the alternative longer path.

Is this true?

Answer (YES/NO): NO